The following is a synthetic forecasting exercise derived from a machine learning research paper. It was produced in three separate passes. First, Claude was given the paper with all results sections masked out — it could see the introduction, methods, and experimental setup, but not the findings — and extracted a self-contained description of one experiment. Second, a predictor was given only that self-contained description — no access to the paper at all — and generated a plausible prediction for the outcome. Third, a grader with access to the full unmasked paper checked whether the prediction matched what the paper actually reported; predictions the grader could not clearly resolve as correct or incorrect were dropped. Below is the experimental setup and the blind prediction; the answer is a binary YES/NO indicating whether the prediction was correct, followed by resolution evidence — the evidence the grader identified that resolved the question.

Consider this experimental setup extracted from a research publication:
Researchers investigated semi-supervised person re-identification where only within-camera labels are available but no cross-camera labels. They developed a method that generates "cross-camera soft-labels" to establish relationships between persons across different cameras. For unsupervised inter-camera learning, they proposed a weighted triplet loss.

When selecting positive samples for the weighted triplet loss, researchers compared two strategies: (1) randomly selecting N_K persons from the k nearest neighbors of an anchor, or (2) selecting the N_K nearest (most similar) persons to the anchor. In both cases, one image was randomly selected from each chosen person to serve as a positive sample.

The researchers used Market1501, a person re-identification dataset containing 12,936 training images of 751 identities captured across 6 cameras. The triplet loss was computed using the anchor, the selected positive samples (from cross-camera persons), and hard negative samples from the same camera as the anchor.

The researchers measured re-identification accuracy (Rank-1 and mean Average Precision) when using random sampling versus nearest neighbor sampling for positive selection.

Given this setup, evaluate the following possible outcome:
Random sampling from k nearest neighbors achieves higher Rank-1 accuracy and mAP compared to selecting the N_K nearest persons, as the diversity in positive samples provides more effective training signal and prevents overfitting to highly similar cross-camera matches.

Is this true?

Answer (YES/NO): YES